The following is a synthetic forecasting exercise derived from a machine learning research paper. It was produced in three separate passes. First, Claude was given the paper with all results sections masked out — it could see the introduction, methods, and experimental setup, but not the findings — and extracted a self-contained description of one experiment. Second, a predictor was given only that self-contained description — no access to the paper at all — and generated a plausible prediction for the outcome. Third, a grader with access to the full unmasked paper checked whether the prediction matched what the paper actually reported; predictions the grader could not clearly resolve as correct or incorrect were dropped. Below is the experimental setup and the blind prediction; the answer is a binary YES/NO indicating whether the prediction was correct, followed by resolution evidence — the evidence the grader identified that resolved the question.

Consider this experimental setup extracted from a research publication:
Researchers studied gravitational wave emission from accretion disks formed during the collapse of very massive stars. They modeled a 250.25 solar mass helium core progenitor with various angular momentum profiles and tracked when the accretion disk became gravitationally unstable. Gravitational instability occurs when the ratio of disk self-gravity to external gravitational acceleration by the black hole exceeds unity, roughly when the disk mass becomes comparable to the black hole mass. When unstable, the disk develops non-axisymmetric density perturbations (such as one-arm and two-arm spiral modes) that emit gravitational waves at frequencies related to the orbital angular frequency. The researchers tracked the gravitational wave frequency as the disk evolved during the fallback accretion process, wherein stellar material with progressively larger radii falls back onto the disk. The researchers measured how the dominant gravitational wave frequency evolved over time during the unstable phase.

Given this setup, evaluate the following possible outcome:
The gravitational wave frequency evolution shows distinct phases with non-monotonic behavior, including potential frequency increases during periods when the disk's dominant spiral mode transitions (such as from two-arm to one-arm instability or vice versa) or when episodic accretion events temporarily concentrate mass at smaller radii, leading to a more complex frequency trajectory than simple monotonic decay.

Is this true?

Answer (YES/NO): NO